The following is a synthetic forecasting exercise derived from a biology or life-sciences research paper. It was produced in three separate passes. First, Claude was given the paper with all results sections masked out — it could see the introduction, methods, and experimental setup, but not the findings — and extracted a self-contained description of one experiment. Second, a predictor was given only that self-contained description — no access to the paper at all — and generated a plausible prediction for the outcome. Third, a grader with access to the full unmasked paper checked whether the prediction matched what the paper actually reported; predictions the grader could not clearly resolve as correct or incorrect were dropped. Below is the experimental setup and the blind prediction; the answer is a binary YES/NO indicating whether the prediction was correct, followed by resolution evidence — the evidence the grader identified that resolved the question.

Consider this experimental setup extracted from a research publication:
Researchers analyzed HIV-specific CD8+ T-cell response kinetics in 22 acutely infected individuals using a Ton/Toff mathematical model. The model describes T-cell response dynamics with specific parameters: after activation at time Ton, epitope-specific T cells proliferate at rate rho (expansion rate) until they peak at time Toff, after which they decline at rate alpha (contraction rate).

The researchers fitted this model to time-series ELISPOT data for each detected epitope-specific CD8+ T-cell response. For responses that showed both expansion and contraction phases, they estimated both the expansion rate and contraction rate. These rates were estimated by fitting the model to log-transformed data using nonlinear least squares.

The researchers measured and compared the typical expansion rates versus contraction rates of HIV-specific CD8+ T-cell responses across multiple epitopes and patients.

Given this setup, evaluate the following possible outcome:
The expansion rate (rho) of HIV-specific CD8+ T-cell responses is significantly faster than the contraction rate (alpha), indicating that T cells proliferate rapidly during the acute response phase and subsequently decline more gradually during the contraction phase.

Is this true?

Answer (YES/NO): NO